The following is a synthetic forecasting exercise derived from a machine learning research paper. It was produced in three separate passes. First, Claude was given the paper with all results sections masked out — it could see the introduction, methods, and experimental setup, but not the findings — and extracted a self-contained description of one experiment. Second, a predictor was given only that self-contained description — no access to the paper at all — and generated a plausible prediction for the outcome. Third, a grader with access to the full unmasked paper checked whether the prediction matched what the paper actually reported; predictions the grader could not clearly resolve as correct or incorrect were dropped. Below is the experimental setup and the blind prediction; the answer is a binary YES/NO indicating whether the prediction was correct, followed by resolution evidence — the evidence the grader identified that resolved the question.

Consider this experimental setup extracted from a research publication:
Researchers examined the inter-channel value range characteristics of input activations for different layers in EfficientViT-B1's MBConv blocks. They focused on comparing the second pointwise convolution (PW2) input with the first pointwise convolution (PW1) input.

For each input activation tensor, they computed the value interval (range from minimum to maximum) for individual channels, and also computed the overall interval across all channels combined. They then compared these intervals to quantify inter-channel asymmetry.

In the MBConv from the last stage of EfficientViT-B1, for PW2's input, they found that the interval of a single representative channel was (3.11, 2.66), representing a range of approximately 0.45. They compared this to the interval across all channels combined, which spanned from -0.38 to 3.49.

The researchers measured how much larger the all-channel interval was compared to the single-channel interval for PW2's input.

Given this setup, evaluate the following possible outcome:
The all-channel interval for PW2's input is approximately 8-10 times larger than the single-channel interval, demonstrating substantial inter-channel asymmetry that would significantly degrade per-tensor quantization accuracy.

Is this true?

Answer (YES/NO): YES